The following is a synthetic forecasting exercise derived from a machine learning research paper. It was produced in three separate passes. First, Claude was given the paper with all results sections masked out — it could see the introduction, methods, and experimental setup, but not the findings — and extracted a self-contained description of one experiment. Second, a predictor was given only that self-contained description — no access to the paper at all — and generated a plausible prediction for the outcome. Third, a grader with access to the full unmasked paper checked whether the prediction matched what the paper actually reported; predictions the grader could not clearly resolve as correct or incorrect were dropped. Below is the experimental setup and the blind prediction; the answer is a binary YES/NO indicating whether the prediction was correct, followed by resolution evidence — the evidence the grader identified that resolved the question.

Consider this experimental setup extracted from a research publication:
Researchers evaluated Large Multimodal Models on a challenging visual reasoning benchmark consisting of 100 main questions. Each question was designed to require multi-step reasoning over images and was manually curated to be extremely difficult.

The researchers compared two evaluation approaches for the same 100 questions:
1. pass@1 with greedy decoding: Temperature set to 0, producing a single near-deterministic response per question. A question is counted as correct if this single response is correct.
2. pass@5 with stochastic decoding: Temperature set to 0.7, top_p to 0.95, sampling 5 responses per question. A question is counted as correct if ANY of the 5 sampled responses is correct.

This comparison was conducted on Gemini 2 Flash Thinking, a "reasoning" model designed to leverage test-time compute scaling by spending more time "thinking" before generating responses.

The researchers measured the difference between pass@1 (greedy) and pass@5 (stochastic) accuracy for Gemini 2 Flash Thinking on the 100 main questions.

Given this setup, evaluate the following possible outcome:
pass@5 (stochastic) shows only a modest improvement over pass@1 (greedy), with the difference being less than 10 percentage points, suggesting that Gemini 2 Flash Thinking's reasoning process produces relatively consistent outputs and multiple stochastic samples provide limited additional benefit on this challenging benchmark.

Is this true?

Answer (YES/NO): YES